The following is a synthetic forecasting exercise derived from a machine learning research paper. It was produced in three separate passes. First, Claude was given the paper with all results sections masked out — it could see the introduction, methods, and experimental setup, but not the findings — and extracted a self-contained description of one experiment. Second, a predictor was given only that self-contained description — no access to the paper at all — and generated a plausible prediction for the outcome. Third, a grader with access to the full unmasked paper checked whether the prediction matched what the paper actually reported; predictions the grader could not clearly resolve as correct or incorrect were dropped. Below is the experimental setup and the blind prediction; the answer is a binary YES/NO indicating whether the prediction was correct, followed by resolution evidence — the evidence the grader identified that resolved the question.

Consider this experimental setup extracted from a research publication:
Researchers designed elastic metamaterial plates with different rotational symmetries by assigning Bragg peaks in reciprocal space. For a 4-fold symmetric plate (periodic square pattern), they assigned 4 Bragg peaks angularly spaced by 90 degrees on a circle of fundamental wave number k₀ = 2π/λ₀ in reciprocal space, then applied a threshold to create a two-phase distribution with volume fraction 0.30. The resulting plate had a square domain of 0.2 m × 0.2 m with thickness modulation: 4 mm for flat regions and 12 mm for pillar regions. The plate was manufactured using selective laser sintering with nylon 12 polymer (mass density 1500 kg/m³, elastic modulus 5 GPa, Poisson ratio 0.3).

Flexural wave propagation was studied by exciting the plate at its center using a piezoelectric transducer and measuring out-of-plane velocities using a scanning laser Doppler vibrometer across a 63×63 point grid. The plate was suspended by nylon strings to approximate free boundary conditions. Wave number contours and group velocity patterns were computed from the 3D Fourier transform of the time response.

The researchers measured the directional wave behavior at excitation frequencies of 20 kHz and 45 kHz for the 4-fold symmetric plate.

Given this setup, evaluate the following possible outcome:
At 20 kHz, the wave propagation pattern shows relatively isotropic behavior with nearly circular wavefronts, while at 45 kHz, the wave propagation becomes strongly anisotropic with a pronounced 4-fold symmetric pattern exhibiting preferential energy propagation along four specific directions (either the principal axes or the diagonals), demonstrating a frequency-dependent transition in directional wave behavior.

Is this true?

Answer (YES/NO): NO